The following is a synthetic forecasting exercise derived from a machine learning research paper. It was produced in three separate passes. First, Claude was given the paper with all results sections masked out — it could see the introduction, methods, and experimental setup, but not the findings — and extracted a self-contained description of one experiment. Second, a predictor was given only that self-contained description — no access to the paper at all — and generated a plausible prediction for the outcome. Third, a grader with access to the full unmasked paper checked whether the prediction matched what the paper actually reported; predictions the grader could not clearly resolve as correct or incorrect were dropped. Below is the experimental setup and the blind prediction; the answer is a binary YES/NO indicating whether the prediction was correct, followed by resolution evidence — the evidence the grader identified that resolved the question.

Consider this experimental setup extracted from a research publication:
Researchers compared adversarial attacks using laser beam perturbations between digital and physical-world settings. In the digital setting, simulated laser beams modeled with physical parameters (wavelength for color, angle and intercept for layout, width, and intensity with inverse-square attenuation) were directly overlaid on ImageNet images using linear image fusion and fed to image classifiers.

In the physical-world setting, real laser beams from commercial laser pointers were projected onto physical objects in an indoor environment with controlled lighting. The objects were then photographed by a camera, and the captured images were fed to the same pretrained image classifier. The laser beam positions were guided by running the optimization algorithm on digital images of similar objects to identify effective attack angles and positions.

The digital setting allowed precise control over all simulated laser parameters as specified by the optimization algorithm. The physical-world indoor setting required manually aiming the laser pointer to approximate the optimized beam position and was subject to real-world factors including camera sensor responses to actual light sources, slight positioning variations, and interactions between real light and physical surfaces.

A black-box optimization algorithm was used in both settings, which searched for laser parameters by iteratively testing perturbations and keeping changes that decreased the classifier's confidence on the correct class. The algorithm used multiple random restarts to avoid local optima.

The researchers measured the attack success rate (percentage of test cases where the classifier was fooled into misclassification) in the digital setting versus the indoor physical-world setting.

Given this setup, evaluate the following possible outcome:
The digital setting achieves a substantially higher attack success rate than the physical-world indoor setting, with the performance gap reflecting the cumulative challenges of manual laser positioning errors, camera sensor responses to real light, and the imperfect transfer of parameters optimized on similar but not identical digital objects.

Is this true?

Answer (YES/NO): NO